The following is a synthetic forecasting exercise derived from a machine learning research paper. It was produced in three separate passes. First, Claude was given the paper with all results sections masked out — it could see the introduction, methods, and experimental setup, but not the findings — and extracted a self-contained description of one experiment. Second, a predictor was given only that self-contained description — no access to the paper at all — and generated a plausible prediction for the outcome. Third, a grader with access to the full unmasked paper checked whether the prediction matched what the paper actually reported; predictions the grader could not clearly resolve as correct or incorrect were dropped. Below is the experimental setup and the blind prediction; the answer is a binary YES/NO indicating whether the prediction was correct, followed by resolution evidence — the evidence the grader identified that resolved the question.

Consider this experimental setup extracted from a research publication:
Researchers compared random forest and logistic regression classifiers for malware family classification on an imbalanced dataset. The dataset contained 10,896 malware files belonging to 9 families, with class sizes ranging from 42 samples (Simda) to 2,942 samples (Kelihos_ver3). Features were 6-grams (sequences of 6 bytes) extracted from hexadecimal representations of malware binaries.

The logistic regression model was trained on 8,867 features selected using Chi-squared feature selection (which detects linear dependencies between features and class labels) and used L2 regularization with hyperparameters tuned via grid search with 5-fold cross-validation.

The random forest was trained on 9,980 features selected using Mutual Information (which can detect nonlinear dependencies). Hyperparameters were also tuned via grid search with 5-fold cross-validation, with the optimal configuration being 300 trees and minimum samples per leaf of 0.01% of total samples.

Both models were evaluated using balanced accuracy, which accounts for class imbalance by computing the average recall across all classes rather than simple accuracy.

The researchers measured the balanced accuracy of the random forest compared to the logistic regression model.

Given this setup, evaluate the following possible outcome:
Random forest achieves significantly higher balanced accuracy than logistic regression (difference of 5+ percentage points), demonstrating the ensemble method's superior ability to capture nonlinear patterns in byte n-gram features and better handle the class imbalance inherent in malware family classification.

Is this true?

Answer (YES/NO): NO